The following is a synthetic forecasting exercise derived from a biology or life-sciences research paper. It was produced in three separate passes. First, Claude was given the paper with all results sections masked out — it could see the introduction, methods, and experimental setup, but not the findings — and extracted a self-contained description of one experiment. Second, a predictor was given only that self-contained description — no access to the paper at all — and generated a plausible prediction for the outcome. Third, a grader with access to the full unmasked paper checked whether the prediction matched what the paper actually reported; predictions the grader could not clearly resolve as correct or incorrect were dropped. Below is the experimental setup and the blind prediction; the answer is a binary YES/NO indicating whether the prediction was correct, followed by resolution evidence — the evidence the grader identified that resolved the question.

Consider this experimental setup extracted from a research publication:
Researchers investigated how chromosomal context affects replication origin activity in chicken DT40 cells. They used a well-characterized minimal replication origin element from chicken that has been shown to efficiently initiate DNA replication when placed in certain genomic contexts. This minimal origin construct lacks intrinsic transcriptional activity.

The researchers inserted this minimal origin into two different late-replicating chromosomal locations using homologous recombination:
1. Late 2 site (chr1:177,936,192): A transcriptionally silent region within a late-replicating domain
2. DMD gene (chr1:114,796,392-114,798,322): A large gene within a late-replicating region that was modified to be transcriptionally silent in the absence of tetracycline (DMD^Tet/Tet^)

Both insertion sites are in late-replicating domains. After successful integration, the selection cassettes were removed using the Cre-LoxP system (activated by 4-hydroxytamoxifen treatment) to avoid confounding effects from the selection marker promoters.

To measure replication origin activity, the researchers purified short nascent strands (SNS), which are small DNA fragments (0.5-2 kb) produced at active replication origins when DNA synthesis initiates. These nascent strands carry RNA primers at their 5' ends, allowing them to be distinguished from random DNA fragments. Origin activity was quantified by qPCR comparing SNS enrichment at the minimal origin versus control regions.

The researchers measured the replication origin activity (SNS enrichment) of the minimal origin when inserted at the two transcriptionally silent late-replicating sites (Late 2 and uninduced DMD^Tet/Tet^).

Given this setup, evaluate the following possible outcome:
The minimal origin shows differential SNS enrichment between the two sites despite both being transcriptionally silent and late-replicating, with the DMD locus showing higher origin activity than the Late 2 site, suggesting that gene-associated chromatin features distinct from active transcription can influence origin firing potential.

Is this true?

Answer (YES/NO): NO